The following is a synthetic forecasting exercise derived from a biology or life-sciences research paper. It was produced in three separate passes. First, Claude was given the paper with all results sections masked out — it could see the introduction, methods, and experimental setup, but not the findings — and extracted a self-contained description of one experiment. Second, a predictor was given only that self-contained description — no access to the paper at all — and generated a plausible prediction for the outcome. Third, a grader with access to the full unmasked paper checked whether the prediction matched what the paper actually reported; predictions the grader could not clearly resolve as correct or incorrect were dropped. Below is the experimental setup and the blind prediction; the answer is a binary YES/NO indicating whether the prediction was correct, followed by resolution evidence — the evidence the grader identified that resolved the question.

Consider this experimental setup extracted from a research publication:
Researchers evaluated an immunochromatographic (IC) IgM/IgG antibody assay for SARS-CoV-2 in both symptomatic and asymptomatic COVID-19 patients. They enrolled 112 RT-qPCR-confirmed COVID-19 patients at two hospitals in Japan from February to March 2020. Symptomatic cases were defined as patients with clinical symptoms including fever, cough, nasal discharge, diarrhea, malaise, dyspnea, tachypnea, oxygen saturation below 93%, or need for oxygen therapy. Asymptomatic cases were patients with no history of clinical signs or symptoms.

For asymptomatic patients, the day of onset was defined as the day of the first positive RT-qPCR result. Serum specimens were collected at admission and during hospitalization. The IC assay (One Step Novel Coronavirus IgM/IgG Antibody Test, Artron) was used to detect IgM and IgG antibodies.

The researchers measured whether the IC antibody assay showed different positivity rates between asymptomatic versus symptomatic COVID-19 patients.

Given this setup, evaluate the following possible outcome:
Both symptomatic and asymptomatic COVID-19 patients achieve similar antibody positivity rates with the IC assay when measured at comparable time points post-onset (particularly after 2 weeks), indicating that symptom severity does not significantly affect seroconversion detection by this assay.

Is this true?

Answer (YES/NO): NO